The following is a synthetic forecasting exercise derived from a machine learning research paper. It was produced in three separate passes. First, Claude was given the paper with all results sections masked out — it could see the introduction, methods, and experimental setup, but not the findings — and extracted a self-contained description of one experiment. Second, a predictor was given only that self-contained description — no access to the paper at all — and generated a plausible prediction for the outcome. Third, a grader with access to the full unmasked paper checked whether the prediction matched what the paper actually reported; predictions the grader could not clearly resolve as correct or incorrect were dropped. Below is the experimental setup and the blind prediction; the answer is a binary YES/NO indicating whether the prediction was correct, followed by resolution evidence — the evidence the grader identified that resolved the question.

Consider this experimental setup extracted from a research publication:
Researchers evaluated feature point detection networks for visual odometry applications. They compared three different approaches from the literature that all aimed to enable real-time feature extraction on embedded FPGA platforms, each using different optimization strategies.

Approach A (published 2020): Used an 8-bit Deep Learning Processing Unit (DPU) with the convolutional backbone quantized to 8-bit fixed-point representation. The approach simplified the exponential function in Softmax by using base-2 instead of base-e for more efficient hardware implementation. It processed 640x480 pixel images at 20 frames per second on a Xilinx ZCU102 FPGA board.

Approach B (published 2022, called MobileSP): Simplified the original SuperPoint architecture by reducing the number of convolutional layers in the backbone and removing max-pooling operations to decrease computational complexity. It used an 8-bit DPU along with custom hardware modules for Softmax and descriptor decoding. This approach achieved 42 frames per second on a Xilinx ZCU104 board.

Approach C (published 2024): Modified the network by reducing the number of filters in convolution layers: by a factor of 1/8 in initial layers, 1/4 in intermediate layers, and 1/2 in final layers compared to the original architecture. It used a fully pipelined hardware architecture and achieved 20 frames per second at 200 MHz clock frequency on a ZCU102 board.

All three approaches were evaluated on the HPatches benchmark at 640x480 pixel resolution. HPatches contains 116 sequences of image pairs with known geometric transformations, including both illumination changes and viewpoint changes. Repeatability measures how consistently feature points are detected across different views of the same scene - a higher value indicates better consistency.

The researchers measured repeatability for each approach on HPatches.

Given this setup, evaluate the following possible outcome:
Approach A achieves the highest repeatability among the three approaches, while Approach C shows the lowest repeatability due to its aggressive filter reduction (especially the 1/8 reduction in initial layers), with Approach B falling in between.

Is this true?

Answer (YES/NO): NO